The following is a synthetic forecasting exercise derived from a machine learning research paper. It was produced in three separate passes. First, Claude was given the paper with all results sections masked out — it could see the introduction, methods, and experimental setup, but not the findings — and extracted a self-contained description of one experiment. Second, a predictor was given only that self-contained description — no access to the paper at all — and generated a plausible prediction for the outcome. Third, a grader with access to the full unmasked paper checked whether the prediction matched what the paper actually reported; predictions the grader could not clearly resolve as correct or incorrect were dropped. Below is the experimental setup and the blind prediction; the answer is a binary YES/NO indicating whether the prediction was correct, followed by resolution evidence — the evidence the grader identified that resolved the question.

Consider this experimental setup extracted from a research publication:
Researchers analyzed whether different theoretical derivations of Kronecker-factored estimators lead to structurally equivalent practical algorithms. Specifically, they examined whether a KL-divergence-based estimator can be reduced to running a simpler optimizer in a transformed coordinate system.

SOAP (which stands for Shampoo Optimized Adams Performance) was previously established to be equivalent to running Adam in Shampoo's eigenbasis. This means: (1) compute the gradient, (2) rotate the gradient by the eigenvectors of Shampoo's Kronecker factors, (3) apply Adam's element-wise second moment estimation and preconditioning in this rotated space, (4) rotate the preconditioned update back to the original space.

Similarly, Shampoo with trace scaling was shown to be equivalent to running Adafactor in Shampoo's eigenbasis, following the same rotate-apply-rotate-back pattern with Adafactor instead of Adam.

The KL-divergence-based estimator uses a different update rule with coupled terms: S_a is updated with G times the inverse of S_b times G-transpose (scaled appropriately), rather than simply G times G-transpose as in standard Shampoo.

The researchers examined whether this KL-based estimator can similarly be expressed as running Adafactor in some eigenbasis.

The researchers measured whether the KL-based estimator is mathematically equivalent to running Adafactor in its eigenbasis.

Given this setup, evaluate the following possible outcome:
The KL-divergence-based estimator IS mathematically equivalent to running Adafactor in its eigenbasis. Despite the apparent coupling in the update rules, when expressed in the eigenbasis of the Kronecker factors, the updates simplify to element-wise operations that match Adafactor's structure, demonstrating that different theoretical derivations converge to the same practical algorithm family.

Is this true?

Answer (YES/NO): NO